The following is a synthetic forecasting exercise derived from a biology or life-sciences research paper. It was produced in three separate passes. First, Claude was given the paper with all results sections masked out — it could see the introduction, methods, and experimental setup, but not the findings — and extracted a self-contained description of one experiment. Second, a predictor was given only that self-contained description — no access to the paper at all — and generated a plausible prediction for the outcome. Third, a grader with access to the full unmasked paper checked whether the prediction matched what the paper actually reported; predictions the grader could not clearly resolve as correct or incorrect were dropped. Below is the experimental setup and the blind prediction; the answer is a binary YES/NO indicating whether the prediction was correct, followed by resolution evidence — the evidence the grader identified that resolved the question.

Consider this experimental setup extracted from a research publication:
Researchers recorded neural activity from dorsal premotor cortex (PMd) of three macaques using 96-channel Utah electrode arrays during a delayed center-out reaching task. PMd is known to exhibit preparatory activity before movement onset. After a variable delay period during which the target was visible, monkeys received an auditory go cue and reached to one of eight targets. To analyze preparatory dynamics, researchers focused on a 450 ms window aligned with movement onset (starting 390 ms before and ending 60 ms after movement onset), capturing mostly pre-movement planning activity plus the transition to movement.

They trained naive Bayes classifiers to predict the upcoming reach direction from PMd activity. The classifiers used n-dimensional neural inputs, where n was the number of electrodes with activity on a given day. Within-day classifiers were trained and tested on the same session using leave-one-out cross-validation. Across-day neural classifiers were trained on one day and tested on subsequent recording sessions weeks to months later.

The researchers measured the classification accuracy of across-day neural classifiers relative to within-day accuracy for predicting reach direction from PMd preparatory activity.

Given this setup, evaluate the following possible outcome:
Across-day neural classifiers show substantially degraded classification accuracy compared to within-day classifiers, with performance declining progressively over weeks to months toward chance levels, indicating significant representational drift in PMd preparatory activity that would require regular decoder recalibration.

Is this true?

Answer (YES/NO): YES